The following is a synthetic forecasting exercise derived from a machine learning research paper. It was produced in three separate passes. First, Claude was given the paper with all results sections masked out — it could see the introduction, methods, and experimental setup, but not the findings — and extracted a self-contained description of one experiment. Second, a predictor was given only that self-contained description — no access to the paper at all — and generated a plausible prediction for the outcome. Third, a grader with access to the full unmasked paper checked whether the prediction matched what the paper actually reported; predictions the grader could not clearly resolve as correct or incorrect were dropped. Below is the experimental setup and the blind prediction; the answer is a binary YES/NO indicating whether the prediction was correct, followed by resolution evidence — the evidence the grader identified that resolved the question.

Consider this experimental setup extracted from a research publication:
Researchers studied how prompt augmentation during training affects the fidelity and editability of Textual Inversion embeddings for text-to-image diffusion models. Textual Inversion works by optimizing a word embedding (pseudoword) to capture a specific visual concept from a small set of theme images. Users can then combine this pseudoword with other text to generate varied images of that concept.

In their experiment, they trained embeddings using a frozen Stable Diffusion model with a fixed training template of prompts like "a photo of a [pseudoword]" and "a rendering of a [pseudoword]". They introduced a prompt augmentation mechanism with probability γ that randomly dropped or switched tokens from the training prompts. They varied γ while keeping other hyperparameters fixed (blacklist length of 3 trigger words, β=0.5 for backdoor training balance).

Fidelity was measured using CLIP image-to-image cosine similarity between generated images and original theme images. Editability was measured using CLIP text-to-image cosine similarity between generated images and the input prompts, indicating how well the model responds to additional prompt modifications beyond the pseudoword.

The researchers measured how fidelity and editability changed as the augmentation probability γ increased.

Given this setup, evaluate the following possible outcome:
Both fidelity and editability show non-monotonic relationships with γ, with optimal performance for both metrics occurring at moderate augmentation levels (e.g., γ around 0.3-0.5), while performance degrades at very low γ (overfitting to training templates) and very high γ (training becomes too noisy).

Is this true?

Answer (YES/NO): NO